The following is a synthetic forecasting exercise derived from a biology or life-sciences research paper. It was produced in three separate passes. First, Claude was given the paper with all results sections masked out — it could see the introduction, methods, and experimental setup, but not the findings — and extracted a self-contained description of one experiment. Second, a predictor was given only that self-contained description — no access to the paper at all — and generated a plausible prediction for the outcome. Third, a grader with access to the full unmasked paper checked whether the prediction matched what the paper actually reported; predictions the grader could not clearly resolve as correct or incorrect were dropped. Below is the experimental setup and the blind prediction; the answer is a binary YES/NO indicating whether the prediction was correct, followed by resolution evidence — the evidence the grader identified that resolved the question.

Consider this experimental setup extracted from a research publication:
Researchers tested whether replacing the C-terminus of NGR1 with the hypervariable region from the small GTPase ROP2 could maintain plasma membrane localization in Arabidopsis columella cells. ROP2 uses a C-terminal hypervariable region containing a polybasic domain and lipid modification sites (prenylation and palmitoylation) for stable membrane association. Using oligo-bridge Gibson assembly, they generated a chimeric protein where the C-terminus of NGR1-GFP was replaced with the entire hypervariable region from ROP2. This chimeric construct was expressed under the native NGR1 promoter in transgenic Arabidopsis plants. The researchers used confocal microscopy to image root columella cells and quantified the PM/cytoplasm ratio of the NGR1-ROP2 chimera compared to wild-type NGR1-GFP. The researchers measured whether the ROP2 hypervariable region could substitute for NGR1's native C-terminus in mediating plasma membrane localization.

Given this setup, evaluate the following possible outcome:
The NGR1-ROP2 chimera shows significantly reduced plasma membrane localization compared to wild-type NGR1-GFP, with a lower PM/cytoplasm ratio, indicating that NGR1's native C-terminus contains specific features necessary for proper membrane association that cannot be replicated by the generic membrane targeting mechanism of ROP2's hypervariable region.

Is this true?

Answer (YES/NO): NO